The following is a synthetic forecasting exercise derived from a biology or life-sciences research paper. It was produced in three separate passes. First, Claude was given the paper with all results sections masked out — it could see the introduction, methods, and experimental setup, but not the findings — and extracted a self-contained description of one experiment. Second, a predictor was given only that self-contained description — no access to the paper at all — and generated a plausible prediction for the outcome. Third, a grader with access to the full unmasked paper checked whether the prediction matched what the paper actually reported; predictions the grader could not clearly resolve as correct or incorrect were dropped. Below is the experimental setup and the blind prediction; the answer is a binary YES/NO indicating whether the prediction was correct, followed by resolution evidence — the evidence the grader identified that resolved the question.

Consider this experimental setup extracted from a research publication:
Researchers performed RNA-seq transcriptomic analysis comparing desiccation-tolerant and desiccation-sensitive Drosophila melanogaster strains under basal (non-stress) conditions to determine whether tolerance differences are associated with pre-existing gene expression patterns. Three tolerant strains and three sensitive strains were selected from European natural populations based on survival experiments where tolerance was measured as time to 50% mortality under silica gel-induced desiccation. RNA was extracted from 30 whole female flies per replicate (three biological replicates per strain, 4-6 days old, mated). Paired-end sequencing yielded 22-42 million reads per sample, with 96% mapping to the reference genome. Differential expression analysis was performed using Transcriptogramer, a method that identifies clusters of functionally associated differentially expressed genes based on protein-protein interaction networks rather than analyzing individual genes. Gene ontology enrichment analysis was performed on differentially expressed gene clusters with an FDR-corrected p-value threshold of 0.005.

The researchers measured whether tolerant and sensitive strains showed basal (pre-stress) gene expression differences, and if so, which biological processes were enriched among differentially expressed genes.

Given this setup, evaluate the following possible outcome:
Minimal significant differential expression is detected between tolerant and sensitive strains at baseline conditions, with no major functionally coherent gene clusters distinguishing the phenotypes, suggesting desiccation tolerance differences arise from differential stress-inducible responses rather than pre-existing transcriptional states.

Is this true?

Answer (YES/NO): NO